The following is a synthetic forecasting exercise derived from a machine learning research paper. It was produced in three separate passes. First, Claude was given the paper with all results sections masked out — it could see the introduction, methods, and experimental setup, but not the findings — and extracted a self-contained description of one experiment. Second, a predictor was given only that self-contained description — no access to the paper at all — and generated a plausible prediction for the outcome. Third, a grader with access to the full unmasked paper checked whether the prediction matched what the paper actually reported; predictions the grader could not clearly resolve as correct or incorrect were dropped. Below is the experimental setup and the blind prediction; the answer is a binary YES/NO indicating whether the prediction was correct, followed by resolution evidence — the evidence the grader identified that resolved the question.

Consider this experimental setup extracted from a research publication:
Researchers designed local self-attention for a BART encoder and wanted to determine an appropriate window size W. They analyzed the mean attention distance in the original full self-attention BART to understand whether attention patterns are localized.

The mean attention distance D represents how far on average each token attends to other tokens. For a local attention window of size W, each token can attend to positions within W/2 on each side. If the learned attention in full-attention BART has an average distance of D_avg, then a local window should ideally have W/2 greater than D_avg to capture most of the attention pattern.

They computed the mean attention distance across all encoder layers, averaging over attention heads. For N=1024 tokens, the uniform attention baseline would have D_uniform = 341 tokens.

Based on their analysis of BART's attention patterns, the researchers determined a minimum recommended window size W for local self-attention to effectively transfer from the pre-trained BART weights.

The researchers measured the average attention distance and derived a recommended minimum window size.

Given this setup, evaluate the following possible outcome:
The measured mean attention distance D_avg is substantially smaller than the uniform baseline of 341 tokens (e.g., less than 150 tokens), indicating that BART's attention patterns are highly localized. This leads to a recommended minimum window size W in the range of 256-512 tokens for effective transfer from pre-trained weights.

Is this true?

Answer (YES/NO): NO